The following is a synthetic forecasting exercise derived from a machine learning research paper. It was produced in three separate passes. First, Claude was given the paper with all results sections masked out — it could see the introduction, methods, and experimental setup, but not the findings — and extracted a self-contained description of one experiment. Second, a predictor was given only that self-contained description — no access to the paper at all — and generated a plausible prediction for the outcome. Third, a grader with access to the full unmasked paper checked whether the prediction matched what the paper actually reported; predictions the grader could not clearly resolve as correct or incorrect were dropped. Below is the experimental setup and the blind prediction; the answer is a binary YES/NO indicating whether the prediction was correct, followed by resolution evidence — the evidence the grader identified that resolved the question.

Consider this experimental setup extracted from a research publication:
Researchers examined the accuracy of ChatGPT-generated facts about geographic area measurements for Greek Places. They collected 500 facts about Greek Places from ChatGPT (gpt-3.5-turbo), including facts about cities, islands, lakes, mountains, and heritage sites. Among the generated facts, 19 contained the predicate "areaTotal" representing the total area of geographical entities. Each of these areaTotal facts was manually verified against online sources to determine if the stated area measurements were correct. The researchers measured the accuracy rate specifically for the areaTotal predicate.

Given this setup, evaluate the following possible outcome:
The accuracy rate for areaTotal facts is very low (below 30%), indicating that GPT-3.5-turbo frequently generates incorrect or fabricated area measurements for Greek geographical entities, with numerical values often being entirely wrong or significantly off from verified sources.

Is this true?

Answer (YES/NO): YES